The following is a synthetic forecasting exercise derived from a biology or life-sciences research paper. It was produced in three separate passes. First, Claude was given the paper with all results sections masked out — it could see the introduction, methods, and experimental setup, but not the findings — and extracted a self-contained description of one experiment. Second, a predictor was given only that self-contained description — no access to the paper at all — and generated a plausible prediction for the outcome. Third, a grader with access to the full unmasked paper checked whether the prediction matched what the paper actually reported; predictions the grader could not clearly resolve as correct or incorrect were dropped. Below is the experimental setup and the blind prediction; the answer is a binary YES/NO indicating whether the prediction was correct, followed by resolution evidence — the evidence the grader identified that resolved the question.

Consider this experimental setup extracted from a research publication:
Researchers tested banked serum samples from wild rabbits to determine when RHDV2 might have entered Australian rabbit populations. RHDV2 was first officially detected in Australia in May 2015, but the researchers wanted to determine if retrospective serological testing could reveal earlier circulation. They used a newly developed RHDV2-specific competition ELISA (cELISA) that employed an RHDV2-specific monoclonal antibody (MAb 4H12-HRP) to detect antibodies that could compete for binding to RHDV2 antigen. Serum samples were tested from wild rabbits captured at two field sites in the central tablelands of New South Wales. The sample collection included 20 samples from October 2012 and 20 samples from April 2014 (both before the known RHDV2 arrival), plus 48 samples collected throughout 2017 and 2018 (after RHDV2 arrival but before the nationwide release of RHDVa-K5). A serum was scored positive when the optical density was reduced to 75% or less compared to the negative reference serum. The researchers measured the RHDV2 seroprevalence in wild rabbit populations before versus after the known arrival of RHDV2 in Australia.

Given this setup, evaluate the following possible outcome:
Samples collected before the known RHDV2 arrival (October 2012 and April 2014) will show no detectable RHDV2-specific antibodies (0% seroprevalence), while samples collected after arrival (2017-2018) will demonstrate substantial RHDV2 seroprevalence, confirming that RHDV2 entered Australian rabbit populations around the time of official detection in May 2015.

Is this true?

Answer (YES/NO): NO